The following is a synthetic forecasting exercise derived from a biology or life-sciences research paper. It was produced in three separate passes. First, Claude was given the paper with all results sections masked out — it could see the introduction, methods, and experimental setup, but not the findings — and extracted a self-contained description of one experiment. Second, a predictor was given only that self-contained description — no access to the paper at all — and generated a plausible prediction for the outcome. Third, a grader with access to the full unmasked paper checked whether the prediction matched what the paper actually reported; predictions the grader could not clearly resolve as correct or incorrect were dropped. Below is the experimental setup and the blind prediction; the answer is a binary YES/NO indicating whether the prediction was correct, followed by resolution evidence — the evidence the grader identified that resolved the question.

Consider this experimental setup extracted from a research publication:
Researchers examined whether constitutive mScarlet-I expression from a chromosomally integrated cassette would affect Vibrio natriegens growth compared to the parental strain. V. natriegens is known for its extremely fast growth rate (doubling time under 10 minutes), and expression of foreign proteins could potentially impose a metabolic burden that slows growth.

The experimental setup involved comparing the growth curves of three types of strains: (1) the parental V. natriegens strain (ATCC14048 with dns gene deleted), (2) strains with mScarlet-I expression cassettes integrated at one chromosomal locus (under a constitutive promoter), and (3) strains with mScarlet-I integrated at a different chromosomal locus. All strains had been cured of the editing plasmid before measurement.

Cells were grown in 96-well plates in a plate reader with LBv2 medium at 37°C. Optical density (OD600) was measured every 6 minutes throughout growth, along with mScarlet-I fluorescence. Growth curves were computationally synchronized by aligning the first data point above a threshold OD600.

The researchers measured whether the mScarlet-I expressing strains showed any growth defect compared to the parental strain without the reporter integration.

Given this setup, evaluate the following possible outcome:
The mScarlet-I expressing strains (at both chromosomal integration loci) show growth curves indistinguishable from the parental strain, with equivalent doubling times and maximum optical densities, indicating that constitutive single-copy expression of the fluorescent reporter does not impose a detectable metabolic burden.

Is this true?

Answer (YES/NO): YES